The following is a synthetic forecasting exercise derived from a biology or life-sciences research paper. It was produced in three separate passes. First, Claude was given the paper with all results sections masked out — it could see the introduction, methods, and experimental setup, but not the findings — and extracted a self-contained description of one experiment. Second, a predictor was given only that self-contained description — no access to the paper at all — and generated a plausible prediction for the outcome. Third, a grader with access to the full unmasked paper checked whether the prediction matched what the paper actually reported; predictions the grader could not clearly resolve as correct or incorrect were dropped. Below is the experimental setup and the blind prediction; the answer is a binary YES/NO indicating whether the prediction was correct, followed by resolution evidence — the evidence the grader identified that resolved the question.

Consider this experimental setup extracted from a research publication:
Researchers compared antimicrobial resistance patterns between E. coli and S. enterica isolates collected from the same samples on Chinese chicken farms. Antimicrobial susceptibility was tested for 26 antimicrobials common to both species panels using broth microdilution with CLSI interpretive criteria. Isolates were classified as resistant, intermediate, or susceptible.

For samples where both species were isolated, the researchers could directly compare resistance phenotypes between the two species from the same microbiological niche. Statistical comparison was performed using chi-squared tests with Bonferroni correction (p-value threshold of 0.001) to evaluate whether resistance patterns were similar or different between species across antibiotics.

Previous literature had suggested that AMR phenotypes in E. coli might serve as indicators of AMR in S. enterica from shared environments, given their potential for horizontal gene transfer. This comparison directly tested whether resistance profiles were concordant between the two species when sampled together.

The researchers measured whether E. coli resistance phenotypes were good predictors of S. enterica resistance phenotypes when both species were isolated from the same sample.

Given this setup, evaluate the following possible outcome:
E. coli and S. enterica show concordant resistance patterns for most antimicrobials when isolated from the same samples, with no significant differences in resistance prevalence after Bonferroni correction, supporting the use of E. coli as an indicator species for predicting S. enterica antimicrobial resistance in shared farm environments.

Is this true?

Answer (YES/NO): NO